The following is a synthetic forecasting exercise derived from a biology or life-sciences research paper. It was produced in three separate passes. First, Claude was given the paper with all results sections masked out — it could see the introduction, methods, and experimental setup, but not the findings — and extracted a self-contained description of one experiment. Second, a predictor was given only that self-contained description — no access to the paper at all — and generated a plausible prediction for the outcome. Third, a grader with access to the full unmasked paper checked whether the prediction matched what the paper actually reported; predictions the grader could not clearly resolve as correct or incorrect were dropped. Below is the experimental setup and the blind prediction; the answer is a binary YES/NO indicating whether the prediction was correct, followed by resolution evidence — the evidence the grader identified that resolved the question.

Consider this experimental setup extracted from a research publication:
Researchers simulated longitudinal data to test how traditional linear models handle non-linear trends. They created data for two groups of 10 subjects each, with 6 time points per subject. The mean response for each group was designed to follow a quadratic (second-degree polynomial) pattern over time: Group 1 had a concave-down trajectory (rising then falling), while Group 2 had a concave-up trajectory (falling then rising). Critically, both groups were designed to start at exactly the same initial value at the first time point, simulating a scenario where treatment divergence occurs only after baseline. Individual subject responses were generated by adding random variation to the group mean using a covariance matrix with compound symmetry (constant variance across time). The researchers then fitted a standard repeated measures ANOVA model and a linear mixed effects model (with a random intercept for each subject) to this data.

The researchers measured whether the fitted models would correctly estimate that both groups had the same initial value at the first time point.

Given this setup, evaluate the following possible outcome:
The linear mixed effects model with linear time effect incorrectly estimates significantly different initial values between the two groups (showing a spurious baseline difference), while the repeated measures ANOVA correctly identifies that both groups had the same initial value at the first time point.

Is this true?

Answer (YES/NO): NO